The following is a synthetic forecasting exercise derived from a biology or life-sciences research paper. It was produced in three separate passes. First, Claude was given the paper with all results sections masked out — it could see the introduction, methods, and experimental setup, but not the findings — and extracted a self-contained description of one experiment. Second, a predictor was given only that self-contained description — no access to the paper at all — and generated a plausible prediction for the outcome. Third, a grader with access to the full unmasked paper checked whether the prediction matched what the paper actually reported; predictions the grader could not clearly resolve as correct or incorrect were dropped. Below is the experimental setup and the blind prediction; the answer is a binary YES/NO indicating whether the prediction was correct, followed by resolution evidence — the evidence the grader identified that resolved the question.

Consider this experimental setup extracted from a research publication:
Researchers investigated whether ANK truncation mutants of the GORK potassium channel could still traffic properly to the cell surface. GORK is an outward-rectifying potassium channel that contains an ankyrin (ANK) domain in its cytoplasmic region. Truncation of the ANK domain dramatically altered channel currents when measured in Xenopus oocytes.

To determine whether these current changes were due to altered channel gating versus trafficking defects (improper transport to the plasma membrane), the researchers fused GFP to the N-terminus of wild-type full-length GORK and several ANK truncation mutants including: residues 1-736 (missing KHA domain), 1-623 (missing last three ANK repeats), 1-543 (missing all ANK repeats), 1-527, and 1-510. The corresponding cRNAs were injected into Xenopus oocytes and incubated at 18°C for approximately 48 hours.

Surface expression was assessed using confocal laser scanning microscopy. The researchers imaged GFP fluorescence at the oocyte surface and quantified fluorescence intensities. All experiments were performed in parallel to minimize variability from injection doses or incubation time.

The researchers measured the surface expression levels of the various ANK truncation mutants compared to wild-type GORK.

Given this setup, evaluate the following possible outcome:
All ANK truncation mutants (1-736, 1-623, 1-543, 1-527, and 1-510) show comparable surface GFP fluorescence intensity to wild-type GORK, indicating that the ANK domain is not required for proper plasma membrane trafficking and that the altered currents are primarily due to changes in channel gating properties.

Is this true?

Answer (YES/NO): YES